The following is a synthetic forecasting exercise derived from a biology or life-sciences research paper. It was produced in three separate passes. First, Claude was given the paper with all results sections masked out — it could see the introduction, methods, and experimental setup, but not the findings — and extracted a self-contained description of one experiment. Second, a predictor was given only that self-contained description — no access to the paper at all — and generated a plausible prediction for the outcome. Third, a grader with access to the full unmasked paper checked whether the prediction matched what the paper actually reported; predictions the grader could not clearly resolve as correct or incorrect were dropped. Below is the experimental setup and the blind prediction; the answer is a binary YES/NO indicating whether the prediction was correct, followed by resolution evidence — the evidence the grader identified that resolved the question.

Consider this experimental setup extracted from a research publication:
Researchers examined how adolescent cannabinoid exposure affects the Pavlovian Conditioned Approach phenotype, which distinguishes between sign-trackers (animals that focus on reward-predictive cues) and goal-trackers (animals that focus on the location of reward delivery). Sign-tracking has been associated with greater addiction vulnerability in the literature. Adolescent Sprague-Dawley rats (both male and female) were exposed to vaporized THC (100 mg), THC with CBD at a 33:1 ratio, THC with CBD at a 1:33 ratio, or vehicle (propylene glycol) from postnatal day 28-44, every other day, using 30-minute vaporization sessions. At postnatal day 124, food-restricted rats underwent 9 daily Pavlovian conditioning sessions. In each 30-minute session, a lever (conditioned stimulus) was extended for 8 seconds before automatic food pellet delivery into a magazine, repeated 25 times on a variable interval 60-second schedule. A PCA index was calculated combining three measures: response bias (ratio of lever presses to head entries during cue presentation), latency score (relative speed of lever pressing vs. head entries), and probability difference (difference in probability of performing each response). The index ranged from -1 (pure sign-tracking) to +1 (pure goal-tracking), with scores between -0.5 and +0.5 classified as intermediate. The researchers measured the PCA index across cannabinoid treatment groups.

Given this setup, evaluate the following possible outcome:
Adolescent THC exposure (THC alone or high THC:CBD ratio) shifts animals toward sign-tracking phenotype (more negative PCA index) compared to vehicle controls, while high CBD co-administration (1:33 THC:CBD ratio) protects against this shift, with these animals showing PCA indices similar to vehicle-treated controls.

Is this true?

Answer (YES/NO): NO